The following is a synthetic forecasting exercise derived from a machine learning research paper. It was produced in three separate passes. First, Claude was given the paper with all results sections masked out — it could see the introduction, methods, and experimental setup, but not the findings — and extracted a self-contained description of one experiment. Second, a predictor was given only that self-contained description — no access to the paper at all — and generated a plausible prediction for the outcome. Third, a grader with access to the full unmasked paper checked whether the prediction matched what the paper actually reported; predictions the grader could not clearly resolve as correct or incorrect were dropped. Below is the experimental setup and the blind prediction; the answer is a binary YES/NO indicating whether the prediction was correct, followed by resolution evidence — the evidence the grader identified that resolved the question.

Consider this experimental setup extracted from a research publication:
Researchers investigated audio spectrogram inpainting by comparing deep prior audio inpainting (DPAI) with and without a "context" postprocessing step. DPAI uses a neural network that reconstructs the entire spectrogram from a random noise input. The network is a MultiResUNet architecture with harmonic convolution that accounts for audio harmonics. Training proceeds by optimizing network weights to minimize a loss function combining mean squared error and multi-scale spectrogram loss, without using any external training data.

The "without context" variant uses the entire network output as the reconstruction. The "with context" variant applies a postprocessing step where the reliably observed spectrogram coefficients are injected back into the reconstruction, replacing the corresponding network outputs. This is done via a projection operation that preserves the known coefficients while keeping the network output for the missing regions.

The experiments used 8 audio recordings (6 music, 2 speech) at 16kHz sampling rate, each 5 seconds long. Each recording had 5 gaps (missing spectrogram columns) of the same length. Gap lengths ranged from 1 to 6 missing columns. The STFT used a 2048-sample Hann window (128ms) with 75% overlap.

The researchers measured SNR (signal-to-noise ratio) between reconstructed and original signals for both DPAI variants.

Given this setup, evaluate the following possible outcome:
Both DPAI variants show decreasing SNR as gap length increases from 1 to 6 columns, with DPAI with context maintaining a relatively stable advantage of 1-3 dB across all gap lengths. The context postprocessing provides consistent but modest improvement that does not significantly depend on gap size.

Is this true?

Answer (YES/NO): NO